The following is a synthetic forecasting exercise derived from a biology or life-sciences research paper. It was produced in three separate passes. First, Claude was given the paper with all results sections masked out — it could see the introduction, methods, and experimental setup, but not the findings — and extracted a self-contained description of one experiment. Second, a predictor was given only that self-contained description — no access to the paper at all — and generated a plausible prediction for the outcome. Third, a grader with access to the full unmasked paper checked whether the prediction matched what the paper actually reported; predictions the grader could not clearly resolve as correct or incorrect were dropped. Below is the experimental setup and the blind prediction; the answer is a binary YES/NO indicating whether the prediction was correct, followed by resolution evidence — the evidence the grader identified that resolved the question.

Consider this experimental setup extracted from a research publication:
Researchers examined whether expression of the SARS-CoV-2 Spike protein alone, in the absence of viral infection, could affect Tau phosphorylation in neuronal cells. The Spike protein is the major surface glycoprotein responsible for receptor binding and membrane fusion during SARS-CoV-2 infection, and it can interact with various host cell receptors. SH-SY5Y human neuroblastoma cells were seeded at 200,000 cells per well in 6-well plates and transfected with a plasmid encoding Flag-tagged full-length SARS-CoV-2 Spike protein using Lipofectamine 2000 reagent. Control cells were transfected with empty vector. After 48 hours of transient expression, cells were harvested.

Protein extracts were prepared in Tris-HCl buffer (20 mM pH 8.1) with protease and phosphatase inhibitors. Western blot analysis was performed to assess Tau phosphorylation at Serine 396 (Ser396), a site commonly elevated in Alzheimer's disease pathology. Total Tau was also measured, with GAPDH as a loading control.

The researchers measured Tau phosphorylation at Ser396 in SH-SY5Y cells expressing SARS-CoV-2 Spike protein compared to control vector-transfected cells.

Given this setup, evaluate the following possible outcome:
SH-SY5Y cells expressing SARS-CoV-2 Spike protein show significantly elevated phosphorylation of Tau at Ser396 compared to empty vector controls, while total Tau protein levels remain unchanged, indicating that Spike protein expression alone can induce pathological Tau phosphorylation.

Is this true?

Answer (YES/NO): NO